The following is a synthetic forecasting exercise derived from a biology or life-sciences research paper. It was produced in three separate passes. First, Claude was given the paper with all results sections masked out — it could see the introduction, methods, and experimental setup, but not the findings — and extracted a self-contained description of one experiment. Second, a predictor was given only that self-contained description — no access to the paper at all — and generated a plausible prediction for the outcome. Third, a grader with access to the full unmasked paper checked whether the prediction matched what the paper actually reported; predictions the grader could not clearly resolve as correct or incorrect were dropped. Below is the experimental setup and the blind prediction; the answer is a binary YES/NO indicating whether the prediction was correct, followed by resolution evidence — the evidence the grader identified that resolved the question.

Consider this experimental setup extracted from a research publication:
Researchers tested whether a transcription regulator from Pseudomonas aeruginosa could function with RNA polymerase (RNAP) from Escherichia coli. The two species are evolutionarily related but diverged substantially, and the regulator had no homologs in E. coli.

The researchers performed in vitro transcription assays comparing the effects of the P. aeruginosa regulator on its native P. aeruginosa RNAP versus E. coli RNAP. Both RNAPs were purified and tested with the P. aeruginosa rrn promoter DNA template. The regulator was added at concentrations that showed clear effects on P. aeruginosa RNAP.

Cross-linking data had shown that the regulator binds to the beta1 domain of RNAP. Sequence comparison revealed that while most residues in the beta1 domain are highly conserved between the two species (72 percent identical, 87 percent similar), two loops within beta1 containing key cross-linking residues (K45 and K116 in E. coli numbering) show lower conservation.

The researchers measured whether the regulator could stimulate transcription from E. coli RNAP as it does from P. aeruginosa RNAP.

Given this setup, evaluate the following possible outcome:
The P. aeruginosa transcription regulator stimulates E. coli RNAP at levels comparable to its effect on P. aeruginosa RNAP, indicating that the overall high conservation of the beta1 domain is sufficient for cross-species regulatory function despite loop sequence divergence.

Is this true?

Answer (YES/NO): NO